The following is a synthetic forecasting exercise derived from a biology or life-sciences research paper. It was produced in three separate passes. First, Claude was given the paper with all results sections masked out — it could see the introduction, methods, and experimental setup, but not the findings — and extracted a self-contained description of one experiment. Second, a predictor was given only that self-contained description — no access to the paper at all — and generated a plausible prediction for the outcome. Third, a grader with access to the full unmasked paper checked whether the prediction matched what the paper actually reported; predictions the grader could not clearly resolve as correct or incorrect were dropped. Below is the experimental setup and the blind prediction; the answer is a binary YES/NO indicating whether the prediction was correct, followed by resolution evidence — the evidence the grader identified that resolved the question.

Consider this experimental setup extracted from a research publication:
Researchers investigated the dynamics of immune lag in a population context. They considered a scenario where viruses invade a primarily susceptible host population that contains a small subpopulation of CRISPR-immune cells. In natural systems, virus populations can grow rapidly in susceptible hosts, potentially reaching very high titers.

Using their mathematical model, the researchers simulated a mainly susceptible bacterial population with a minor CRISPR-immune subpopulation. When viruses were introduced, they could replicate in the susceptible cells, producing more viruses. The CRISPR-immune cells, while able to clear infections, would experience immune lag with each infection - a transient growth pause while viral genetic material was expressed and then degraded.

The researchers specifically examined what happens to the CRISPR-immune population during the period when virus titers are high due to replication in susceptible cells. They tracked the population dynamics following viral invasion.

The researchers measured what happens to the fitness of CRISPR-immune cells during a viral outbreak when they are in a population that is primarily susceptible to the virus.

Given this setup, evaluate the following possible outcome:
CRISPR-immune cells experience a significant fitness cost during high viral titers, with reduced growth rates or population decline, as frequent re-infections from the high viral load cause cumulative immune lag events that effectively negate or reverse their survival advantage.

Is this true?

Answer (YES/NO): YES